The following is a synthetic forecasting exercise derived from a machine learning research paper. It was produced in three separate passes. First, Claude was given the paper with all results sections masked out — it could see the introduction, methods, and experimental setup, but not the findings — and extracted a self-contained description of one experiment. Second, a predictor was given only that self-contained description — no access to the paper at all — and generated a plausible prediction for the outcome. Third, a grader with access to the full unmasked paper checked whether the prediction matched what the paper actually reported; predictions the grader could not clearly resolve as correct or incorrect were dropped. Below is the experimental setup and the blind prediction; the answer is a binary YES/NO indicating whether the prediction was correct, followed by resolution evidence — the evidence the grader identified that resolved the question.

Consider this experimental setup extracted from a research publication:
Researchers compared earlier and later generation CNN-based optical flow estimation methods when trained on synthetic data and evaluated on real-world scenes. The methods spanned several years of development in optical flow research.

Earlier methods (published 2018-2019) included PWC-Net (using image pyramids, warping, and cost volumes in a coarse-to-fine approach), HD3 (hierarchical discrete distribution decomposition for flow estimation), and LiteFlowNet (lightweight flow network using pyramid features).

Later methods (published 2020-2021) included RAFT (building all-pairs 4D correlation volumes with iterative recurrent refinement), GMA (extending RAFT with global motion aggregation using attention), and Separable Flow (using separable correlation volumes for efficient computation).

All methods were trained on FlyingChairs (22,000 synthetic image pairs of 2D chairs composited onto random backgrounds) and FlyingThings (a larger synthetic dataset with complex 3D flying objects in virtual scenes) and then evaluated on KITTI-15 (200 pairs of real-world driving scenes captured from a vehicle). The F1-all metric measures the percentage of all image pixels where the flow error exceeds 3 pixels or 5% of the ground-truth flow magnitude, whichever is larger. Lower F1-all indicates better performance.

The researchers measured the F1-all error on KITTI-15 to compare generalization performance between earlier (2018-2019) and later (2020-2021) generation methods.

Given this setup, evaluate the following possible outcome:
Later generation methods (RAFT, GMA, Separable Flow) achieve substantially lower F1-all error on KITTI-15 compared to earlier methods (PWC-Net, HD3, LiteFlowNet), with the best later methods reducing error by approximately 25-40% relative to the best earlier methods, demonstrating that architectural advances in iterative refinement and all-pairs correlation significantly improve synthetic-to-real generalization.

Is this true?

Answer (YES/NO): YES